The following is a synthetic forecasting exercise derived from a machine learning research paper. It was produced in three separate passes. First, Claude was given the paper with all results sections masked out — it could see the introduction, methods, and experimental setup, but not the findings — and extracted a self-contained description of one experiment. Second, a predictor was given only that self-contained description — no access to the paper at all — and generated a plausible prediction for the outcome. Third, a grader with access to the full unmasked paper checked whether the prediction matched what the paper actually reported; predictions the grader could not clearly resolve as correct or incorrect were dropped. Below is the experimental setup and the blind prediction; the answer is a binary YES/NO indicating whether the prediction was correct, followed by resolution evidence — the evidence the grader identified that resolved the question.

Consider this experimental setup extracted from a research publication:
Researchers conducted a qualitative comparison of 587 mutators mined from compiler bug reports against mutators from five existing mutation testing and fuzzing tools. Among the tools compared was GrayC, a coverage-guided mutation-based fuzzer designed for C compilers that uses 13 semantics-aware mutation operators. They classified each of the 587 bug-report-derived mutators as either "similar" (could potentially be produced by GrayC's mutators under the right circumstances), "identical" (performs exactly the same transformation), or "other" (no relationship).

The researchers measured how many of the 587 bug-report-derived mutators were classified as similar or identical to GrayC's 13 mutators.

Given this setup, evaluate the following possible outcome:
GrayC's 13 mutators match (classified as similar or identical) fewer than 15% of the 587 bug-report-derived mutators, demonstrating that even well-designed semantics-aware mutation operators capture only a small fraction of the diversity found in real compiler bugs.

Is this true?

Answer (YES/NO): NO